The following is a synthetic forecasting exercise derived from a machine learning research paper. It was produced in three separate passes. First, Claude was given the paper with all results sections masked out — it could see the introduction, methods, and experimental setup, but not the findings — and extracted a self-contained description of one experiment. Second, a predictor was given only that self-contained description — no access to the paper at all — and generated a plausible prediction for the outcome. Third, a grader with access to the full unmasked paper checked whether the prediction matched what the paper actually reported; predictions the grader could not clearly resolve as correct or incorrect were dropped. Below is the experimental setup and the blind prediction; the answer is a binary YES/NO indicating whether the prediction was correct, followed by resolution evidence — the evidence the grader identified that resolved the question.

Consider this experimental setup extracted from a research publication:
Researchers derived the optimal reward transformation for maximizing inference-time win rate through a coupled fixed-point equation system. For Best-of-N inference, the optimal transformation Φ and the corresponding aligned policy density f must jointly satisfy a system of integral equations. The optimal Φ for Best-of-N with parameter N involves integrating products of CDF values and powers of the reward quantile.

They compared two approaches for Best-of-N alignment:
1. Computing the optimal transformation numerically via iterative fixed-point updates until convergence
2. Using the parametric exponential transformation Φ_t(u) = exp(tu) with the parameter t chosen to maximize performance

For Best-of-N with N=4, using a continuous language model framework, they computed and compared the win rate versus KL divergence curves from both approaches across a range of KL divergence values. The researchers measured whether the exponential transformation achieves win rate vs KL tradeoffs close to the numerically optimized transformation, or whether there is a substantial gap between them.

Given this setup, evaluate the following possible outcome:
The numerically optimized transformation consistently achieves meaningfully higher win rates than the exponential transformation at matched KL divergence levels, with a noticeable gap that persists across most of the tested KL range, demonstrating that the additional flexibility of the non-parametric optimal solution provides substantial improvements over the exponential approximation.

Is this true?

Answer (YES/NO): NO